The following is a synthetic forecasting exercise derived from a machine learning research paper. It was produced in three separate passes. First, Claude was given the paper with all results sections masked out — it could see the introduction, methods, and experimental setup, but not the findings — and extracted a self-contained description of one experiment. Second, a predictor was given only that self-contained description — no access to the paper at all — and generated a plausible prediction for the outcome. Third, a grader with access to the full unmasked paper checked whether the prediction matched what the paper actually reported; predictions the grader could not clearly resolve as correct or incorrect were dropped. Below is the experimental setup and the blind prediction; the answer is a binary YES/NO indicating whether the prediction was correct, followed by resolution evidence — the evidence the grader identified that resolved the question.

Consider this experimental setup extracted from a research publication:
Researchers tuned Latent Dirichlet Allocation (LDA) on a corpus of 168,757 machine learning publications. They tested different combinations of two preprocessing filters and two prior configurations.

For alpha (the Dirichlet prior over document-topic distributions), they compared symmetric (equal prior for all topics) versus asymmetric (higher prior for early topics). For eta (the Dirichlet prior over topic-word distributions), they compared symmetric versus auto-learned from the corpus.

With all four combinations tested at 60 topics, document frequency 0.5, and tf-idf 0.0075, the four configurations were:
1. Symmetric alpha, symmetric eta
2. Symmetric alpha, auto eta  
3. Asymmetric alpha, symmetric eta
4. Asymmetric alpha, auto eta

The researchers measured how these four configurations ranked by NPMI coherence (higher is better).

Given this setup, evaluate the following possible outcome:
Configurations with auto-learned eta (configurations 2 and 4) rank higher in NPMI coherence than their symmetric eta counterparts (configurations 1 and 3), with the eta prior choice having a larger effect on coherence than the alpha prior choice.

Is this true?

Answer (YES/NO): NO